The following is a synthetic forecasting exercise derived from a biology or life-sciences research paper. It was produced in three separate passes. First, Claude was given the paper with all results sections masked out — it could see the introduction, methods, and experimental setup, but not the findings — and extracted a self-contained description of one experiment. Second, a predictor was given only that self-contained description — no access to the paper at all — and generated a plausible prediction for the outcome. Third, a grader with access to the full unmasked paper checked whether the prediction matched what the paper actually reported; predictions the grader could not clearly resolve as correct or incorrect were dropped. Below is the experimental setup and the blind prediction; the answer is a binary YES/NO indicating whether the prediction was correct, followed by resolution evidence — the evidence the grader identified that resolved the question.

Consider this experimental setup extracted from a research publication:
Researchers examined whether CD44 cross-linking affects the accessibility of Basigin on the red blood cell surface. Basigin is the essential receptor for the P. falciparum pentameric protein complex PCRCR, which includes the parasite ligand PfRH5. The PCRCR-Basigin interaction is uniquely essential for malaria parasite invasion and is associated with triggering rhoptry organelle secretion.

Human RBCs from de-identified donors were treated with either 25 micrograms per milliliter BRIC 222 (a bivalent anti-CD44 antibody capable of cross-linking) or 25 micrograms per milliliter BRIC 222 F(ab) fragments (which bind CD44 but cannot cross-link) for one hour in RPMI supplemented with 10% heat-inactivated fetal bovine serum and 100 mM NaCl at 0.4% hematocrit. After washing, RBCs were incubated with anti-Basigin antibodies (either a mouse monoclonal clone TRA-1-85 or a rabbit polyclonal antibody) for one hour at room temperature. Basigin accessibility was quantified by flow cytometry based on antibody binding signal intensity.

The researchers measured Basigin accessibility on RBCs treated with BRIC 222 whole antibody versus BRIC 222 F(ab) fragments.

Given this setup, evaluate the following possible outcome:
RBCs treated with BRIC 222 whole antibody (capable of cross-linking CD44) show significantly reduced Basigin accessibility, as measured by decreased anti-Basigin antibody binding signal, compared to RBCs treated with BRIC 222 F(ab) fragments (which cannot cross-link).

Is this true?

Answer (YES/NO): NO